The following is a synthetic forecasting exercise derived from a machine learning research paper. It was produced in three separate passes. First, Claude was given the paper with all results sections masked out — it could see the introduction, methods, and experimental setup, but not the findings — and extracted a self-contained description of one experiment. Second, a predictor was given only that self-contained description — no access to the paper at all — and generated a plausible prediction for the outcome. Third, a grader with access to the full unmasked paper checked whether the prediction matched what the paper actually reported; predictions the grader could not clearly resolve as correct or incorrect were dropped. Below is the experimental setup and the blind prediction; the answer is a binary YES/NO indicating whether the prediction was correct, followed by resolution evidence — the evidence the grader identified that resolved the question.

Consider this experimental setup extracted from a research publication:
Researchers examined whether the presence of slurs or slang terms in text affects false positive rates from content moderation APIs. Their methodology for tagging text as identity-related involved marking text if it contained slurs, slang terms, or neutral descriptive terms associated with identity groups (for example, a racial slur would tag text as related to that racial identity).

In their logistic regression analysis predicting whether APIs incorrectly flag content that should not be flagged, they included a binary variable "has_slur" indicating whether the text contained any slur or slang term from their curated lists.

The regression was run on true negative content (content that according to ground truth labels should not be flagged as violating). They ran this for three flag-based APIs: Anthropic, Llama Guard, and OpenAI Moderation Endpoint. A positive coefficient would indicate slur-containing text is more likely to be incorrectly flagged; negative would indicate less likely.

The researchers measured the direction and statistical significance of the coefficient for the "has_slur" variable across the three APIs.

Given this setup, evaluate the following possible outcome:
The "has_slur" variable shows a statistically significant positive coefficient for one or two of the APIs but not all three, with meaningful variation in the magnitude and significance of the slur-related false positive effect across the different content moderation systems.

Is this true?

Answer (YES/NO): NO